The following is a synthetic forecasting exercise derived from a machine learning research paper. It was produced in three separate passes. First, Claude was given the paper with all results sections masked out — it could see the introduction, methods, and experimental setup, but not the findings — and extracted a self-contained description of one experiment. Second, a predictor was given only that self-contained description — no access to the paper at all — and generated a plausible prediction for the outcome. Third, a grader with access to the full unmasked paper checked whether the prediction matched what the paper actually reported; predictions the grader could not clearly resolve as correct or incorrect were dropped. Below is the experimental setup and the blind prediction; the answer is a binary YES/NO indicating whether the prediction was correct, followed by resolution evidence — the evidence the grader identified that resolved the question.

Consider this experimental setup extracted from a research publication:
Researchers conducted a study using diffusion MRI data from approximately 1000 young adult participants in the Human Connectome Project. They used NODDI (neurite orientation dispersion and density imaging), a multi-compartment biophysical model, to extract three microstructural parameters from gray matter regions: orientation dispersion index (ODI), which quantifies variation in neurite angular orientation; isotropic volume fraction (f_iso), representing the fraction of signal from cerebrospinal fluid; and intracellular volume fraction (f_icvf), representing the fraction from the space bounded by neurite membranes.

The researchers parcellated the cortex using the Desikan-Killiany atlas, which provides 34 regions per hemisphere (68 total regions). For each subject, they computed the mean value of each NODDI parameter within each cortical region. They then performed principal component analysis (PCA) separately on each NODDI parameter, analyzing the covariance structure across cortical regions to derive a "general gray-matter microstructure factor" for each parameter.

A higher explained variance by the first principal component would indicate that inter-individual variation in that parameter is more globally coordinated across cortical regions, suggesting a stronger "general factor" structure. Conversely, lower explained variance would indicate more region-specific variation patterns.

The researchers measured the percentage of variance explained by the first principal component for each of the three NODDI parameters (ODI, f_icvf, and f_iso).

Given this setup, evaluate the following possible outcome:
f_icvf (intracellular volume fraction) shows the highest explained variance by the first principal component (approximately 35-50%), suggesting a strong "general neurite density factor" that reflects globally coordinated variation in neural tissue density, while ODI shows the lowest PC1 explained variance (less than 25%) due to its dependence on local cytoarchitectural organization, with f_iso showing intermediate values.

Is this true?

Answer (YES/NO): NO